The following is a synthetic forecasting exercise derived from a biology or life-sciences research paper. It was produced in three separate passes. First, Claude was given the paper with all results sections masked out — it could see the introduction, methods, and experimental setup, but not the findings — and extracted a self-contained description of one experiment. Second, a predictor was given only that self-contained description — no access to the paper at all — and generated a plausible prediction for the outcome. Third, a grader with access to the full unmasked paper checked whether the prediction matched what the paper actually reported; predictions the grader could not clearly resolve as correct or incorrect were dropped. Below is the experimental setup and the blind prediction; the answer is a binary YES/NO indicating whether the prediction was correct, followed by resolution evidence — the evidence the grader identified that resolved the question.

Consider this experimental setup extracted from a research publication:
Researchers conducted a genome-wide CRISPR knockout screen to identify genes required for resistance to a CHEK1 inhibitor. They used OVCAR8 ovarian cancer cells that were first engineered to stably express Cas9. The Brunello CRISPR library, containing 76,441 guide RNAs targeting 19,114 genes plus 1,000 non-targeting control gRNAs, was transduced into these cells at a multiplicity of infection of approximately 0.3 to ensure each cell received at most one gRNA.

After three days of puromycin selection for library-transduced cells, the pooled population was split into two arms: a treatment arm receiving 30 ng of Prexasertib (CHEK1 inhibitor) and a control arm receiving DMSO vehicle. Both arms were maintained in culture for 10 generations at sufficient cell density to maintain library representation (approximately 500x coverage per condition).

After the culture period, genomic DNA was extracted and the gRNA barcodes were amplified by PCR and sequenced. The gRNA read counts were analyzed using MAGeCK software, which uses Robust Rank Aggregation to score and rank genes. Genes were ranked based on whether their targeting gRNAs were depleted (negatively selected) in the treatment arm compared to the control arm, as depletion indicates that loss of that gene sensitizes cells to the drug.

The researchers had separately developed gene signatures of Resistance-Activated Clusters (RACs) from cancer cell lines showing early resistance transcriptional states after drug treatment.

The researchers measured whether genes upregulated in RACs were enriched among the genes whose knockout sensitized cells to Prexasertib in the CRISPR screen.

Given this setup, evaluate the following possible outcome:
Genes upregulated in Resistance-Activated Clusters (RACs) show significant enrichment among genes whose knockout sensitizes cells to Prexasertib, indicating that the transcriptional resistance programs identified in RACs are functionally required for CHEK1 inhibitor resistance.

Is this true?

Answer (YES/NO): NO